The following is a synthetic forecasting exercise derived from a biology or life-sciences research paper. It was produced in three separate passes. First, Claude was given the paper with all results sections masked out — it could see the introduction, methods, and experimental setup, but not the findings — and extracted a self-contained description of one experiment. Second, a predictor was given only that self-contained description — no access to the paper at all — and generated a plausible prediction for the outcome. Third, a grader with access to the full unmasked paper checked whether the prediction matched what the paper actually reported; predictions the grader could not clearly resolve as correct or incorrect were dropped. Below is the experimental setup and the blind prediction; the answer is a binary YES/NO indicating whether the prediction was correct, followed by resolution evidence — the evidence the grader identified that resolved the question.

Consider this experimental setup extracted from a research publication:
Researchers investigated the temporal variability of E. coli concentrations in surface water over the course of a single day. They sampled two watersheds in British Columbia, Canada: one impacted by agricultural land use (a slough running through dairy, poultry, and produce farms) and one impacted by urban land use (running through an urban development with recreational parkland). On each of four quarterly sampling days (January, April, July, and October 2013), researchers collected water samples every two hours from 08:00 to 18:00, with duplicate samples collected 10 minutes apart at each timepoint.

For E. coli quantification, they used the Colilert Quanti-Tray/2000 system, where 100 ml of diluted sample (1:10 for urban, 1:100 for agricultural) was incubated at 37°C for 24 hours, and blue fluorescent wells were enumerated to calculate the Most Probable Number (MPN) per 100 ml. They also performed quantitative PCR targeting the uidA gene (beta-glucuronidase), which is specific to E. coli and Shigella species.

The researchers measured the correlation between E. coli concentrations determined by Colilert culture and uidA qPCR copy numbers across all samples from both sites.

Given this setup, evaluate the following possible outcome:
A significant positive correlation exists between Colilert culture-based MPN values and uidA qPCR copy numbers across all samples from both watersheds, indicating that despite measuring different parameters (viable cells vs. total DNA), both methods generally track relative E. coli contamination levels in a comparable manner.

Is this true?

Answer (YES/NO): YES